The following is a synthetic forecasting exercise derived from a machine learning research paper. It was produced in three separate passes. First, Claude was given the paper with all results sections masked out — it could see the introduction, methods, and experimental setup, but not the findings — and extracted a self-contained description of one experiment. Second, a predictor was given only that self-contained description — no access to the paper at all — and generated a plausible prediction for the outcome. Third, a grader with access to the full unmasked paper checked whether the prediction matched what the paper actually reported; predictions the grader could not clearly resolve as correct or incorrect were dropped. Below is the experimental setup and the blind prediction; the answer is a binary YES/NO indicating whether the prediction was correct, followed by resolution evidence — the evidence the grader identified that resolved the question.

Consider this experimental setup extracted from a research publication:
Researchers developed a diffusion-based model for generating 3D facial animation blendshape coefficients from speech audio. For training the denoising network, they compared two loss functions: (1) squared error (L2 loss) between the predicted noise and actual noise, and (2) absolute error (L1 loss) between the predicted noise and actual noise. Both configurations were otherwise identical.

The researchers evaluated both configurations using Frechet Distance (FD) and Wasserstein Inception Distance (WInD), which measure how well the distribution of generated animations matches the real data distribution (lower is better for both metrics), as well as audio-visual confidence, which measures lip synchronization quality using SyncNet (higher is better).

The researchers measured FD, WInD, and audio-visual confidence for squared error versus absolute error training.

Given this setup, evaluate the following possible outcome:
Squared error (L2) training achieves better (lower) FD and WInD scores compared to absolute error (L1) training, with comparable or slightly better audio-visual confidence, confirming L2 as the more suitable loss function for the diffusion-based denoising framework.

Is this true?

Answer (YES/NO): NO